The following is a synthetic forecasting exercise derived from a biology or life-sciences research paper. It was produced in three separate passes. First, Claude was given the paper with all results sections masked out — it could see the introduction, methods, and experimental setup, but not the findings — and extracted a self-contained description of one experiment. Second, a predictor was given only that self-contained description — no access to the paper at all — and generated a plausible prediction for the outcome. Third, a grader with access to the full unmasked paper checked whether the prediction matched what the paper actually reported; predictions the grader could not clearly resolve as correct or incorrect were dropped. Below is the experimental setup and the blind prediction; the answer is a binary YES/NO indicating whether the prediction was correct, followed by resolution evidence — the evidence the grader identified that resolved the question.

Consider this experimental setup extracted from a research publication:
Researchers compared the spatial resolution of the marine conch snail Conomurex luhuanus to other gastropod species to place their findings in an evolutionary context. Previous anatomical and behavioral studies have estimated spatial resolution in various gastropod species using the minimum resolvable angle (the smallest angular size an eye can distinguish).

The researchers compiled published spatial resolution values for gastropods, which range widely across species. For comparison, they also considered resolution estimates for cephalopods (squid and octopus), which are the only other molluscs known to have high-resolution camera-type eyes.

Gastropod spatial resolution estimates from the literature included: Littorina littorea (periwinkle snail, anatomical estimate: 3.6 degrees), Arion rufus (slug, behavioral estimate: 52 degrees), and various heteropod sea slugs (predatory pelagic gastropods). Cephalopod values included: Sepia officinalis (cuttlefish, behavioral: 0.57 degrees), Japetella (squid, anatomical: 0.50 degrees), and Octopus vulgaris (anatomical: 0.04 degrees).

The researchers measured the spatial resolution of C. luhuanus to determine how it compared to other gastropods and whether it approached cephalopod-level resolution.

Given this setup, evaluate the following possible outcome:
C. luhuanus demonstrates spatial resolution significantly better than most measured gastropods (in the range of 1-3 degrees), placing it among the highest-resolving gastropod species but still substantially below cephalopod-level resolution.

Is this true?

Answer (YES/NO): NO